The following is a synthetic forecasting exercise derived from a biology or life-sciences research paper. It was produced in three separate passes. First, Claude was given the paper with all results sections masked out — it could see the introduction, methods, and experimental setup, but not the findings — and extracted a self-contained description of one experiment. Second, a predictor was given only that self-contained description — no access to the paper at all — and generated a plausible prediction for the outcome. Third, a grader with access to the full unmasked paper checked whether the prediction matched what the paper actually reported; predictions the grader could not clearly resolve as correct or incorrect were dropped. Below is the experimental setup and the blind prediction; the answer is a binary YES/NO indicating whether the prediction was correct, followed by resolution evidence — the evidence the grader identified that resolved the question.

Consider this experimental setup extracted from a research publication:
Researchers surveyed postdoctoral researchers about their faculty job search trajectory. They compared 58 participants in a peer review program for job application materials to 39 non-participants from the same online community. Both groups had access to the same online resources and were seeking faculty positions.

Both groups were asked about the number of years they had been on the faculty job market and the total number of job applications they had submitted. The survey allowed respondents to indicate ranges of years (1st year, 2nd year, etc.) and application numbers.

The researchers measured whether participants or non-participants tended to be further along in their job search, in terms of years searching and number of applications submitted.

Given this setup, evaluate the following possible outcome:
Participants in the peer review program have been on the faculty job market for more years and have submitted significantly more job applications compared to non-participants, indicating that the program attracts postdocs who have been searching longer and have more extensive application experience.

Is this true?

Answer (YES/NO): YES